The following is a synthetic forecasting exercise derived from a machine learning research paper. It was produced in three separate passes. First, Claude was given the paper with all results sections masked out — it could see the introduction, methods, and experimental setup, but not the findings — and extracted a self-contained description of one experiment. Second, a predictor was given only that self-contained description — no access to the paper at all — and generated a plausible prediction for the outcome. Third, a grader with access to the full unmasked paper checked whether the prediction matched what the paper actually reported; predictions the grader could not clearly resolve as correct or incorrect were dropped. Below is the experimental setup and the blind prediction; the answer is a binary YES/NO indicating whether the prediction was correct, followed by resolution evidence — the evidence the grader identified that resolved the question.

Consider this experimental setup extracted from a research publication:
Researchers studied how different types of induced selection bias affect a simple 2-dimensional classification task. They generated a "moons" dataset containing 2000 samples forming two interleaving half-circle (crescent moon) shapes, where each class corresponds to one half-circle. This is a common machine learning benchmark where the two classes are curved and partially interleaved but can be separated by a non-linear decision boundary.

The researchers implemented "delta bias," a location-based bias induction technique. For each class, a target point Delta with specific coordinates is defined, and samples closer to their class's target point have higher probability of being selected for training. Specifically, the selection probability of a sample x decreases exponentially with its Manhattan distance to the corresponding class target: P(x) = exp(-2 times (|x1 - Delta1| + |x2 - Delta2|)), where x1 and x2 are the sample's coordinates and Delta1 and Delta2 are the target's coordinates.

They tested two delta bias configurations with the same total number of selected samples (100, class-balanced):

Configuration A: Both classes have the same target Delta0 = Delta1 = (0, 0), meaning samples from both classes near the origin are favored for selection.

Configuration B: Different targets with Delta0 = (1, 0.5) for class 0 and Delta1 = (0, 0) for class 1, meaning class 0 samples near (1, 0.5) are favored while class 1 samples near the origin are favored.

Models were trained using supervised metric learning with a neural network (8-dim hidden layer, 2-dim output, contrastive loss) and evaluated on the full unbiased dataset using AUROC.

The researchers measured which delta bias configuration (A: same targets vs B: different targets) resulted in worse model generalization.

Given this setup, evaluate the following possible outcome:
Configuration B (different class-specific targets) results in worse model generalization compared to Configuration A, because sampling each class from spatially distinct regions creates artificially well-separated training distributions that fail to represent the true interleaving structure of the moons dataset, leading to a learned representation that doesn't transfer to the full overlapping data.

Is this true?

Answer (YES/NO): YES